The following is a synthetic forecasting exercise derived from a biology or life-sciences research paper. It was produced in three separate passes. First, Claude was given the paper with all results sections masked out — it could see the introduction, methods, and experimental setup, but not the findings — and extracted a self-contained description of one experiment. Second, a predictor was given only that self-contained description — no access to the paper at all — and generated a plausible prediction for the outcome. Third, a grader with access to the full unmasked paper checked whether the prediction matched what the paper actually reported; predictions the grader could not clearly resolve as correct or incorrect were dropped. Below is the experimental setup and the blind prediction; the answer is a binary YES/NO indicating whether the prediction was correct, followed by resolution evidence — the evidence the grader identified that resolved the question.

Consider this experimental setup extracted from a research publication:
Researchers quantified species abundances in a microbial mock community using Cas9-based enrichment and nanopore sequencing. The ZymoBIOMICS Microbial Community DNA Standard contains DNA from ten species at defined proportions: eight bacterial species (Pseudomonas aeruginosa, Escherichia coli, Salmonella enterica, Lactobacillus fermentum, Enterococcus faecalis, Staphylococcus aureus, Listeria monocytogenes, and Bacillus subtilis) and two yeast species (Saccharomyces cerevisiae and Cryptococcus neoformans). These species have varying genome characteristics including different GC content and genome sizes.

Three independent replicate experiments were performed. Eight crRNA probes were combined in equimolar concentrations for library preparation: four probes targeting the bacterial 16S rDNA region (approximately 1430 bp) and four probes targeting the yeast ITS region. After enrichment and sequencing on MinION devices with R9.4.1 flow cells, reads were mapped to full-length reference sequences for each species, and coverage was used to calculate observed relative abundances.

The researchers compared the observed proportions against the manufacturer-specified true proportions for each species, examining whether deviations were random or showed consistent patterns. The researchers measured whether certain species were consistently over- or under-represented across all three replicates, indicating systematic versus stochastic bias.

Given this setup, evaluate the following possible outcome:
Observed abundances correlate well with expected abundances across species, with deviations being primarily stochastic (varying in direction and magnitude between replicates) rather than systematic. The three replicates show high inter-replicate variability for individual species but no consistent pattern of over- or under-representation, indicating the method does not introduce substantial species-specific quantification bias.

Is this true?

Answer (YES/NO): NO